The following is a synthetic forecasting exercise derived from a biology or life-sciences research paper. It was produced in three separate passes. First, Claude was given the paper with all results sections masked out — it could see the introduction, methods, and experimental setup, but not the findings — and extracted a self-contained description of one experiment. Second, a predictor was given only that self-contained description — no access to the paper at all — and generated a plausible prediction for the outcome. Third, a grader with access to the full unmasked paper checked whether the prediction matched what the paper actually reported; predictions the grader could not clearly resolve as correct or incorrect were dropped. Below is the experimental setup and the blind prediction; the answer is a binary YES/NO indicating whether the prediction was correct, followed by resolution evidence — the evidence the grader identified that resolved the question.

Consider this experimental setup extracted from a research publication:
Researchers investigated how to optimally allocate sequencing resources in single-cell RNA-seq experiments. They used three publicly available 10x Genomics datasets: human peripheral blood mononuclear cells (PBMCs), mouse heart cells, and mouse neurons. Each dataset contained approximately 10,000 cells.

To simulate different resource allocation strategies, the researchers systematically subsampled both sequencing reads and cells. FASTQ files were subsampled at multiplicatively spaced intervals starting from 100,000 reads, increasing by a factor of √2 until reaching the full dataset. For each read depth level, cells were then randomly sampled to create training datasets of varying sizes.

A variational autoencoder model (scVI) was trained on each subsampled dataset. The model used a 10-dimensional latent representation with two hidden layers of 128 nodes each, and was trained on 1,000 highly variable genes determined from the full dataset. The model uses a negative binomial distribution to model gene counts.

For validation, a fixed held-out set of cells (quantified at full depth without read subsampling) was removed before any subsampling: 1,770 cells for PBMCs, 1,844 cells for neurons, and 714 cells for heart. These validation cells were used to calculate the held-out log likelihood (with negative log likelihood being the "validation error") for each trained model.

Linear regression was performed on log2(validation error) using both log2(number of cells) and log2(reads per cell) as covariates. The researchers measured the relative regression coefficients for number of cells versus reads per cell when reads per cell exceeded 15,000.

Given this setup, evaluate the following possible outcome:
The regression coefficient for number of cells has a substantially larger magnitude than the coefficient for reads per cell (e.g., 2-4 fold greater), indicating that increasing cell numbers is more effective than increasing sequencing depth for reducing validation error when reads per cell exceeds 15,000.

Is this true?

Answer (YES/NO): NO